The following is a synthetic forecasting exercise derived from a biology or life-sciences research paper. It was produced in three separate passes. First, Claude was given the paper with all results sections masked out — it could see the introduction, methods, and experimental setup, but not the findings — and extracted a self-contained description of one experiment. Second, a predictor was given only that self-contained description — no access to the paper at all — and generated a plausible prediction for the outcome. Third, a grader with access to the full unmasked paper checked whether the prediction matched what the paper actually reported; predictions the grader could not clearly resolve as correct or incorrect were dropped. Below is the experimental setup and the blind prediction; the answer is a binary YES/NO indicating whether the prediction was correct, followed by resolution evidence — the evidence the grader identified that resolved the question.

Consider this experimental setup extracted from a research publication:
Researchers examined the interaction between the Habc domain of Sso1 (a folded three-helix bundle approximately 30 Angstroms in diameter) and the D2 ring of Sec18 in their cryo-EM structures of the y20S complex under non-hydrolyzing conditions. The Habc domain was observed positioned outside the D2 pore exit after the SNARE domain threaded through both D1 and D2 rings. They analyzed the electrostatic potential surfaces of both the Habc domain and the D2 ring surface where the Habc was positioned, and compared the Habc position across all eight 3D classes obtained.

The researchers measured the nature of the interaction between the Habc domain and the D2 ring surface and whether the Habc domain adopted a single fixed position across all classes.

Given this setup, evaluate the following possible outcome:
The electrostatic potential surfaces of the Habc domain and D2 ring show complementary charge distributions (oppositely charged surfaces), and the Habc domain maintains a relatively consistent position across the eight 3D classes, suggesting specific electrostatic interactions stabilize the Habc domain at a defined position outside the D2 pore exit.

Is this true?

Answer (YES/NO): NO